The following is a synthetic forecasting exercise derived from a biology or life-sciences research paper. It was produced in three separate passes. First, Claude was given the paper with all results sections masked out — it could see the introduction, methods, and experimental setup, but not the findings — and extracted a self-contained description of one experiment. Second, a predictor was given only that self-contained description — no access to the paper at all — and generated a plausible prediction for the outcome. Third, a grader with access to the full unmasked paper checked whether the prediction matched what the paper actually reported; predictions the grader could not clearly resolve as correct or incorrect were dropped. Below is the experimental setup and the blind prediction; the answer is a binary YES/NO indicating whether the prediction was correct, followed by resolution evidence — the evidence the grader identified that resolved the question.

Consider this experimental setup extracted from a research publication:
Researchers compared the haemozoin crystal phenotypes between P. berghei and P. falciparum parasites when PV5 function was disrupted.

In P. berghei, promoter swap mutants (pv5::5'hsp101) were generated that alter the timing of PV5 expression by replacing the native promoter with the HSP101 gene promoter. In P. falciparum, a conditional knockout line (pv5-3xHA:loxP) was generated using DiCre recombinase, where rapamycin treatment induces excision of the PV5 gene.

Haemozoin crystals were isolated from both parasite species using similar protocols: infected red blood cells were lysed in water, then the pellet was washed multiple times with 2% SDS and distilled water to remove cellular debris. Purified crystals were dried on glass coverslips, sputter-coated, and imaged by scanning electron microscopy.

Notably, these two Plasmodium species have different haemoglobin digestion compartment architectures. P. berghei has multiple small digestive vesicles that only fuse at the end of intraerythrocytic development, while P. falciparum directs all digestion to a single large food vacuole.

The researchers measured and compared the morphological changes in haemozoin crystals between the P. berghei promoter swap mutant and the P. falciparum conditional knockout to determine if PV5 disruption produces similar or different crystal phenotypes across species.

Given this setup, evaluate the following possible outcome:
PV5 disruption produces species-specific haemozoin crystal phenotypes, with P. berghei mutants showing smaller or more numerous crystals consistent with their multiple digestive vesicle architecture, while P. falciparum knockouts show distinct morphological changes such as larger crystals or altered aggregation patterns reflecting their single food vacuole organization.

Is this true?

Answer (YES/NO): NO